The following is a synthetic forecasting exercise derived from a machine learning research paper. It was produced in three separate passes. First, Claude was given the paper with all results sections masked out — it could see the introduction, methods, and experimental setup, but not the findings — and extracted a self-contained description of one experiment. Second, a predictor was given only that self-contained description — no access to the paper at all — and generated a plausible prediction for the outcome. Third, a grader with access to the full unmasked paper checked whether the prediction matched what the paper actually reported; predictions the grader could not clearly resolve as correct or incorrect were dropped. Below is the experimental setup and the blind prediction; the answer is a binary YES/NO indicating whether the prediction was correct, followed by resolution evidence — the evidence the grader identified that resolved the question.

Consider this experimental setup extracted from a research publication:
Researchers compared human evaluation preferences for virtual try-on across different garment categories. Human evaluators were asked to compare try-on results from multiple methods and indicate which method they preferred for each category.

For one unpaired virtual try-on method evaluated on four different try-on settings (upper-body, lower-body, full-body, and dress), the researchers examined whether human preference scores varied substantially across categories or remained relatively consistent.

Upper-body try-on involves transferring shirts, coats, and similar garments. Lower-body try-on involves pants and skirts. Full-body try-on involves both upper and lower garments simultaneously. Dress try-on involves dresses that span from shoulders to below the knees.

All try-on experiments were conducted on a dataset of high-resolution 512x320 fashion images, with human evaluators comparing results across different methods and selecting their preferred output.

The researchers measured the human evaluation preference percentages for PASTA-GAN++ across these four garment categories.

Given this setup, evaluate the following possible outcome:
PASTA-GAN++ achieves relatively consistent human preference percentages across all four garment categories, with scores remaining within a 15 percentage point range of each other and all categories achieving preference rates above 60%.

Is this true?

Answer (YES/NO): NO